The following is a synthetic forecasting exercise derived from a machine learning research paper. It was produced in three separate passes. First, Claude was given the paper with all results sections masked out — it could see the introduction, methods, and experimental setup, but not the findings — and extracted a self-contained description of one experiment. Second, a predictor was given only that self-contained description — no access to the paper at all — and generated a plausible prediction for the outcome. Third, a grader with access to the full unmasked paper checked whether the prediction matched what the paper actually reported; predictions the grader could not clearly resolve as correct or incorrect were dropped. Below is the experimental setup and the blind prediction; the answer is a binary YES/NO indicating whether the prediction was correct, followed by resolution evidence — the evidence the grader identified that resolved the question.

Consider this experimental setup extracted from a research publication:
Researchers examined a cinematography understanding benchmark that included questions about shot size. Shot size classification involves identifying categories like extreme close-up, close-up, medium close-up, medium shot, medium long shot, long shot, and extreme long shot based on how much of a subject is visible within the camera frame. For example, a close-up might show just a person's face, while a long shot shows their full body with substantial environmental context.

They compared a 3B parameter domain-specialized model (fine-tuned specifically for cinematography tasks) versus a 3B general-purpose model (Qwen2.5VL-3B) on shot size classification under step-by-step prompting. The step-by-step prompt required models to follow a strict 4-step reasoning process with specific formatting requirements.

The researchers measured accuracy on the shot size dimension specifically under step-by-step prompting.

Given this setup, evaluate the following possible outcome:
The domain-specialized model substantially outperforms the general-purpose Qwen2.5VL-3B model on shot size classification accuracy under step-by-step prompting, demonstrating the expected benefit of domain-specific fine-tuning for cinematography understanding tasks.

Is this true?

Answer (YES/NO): NO